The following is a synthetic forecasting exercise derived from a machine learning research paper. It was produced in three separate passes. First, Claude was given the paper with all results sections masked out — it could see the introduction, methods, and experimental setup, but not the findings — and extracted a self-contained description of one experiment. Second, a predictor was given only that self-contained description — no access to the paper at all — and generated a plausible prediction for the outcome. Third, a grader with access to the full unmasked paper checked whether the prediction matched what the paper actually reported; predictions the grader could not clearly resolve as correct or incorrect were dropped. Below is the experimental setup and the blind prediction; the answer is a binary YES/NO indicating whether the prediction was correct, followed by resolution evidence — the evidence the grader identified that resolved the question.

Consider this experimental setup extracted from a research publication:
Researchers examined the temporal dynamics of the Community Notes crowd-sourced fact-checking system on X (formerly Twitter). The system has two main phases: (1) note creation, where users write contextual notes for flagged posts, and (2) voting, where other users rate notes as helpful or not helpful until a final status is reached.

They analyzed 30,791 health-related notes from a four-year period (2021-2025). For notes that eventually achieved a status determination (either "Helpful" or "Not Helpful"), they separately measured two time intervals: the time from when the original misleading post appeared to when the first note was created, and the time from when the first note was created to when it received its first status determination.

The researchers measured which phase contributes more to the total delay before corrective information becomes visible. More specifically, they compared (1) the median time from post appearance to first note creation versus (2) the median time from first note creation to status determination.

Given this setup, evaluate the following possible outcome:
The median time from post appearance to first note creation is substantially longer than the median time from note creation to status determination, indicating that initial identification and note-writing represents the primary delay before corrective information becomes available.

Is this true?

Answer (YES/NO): YES